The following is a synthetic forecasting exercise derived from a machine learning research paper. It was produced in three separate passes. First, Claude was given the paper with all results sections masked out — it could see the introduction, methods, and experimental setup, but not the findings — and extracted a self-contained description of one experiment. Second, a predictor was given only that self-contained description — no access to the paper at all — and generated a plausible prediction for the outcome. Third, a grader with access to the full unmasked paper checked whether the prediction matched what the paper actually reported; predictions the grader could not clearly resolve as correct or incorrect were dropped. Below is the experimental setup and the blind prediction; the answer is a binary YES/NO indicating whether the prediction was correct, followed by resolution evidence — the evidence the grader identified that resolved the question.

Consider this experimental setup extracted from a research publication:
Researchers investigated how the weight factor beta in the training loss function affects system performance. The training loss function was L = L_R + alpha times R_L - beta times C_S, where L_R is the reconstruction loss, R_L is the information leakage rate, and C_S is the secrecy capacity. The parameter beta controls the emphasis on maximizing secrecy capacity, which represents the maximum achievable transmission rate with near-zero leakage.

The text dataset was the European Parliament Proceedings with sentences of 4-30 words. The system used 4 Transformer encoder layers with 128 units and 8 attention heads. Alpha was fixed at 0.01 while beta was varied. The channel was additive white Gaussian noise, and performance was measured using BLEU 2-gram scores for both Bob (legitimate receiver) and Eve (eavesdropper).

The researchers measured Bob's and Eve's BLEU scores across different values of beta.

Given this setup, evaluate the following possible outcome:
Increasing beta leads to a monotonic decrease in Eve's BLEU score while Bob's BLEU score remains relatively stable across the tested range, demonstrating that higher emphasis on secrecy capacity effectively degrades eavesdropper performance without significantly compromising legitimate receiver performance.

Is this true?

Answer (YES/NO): NO